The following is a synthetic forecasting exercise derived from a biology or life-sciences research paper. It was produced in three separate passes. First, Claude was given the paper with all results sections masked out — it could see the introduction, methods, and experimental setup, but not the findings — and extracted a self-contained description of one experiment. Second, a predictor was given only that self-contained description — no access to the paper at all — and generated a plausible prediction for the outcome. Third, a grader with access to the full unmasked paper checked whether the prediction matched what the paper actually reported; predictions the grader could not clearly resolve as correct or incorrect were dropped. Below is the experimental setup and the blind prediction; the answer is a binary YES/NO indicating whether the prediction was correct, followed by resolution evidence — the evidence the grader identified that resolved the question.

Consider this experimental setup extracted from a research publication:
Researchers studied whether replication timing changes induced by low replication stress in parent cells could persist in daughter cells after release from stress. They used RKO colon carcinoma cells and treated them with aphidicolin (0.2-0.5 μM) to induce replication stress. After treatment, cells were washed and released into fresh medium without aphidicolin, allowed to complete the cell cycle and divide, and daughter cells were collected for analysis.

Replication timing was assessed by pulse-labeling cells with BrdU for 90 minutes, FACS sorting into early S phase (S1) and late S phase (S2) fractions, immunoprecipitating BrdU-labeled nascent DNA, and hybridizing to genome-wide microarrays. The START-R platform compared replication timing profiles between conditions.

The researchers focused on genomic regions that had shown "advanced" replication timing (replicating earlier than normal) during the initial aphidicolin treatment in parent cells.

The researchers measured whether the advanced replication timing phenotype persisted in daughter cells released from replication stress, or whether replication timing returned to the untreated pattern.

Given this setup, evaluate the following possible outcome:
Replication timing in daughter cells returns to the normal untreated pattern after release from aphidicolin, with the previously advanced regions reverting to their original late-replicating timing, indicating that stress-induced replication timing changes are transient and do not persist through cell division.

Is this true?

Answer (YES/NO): NO